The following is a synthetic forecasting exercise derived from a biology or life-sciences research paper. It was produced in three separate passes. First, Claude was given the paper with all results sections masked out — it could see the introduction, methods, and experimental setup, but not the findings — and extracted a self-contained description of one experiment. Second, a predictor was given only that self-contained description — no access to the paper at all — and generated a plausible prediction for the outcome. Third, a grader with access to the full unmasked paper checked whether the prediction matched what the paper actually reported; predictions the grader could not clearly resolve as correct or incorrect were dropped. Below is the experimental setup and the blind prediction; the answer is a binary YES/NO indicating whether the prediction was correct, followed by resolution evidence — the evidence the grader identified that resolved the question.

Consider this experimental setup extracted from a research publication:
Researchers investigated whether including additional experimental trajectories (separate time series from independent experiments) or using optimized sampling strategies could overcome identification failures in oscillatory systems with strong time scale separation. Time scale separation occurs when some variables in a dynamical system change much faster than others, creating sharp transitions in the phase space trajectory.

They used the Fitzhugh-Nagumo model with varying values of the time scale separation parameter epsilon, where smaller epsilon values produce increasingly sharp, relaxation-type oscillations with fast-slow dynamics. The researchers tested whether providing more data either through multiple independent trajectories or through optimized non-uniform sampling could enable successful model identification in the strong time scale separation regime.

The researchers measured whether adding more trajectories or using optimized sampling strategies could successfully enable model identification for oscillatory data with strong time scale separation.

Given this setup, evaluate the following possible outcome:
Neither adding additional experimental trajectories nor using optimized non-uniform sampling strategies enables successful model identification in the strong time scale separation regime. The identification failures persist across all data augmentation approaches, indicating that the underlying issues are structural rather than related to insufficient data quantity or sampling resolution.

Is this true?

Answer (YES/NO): NO